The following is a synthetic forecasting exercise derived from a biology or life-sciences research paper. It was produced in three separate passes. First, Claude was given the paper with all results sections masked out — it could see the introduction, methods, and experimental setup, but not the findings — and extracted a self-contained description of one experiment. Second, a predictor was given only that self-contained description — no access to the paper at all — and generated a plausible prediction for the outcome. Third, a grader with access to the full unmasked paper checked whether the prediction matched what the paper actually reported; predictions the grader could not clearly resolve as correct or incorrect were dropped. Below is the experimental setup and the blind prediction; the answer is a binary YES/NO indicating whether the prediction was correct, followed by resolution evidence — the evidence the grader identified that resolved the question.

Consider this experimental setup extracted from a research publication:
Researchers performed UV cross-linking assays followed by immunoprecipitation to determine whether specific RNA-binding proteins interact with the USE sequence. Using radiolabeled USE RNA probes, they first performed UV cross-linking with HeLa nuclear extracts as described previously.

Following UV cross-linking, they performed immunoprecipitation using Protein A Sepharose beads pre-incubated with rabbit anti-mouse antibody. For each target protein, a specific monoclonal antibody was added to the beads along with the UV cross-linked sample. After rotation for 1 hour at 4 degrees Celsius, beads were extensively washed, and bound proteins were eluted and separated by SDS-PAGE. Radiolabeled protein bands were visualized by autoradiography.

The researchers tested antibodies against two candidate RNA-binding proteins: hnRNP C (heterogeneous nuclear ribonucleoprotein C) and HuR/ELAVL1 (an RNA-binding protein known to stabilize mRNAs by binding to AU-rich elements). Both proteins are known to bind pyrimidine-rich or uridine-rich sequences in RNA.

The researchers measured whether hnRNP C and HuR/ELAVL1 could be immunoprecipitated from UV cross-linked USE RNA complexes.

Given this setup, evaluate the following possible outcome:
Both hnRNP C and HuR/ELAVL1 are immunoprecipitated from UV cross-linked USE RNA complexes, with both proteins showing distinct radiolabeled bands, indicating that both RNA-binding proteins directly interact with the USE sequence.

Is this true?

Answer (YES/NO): YES